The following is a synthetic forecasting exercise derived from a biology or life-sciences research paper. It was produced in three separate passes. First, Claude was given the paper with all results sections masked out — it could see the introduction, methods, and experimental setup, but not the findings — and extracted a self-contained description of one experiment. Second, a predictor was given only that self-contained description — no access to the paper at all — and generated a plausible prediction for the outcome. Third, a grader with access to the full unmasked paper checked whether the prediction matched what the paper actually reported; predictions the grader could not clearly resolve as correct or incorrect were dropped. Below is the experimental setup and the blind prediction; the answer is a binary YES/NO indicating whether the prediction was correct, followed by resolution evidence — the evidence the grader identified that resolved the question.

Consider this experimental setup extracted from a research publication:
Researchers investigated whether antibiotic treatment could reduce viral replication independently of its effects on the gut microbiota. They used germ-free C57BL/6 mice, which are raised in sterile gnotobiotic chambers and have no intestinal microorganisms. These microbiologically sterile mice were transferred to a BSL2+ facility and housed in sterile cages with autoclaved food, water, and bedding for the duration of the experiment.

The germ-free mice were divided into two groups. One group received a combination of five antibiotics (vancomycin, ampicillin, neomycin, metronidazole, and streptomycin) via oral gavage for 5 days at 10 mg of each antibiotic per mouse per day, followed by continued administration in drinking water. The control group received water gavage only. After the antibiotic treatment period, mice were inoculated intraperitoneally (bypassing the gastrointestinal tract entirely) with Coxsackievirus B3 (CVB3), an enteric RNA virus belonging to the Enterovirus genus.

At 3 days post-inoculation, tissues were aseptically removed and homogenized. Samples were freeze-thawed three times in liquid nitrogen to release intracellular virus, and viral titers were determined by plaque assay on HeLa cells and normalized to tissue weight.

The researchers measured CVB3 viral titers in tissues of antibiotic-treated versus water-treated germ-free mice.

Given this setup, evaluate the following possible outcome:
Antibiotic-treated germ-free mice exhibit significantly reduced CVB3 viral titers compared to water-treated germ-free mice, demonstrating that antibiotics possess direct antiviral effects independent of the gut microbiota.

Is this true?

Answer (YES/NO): YES